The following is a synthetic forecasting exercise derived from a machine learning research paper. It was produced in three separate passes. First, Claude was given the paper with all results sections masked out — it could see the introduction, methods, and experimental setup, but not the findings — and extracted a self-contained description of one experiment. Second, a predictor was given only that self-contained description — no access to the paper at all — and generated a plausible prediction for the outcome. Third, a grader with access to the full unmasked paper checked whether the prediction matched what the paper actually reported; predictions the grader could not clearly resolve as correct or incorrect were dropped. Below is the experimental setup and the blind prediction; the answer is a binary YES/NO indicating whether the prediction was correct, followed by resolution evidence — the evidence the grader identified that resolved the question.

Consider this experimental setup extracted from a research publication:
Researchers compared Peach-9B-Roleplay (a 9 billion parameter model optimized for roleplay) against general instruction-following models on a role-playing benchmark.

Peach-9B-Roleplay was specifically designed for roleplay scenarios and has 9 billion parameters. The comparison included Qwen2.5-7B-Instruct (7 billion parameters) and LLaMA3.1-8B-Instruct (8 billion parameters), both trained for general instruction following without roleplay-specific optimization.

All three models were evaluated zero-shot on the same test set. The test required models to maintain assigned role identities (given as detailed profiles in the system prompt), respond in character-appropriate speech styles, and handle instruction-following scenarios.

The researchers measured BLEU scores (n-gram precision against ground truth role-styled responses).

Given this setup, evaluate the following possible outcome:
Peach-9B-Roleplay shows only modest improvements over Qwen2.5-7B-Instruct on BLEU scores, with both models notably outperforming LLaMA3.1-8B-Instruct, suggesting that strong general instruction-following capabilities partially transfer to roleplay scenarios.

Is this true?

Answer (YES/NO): NO